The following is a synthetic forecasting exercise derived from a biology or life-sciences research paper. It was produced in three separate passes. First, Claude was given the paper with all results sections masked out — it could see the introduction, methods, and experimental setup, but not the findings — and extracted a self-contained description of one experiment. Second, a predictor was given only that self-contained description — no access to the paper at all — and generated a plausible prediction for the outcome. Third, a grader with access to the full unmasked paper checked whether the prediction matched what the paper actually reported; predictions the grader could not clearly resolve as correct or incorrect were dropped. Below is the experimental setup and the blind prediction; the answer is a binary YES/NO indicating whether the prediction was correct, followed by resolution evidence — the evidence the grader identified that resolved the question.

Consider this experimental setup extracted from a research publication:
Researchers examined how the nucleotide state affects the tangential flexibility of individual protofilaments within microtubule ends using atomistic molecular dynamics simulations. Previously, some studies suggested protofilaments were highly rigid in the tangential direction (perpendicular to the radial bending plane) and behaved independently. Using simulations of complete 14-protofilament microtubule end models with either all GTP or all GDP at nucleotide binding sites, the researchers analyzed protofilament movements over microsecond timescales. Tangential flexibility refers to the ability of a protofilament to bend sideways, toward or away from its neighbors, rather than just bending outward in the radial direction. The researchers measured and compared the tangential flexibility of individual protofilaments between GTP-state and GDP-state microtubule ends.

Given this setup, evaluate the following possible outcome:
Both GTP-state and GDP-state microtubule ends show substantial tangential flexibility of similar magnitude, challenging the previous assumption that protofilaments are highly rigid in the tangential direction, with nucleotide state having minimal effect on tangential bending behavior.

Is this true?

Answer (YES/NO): NO